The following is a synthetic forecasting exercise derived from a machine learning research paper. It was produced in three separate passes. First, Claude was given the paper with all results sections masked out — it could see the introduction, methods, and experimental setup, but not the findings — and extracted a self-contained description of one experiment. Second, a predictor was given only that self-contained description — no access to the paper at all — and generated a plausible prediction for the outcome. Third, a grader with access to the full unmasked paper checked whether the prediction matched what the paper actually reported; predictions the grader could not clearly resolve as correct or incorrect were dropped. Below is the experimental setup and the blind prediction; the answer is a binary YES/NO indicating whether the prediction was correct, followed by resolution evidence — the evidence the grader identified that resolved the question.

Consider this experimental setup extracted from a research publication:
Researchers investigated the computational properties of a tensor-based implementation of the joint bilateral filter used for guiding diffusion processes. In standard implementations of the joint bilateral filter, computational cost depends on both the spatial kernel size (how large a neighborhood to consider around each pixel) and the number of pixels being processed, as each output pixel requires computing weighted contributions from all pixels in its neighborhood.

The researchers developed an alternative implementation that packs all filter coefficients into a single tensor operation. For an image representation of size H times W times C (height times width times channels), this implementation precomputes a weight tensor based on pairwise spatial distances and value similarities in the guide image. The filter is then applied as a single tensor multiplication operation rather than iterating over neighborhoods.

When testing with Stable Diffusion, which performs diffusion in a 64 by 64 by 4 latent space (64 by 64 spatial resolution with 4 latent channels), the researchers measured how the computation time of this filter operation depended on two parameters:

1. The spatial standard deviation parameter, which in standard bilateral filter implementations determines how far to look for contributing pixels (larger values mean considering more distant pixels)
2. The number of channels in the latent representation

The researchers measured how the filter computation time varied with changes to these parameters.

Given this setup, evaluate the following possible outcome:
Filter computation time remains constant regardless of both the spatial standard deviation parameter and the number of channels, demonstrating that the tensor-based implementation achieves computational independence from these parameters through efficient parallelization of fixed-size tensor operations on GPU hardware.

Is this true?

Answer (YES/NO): NO